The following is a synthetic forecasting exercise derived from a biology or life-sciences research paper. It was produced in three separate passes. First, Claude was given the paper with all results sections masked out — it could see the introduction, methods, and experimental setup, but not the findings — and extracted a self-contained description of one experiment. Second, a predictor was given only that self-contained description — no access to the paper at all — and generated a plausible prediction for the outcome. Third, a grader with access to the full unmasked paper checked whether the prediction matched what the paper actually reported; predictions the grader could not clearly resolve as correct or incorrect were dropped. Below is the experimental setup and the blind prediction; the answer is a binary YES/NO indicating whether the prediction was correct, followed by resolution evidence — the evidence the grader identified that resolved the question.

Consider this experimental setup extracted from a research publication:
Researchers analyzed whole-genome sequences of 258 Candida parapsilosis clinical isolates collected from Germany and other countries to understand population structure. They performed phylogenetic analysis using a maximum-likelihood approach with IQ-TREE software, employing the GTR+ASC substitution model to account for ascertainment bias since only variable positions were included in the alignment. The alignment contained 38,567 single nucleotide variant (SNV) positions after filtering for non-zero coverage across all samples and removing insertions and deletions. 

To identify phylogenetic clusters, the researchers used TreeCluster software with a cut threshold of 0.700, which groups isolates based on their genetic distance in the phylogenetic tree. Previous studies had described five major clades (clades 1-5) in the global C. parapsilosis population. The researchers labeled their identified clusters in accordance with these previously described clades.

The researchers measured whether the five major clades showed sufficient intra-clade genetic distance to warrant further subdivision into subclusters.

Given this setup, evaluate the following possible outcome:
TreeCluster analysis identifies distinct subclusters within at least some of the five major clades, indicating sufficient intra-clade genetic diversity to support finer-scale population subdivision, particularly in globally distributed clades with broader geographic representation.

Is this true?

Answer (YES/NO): YES